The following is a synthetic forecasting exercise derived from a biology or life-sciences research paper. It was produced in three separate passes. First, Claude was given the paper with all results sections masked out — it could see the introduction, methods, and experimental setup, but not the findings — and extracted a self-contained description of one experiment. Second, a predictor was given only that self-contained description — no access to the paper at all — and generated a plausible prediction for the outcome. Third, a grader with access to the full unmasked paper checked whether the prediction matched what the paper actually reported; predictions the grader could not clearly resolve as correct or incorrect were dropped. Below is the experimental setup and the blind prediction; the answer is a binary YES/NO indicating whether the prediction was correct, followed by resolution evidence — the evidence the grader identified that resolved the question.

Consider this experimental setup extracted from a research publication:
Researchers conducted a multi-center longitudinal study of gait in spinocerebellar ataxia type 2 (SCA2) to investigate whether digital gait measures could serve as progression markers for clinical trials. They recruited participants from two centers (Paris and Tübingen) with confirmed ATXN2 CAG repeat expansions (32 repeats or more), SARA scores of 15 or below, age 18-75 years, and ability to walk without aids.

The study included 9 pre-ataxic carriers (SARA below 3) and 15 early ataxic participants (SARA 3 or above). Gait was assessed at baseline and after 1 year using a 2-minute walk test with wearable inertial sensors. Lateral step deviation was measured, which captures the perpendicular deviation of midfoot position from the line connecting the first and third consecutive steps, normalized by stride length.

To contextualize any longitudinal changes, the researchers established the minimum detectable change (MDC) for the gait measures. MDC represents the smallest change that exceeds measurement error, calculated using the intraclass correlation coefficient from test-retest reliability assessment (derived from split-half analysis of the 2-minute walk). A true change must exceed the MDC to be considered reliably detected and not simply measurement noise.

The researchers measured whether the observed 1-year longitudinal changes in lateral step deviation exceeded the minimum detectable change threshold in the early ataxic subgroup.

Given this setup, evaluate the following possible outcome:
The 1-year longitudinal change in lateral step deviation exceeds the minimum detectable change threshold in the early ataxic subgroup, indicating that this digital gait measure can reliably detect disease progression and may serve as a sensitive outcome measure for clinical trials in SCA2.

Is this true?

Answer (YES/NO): YES